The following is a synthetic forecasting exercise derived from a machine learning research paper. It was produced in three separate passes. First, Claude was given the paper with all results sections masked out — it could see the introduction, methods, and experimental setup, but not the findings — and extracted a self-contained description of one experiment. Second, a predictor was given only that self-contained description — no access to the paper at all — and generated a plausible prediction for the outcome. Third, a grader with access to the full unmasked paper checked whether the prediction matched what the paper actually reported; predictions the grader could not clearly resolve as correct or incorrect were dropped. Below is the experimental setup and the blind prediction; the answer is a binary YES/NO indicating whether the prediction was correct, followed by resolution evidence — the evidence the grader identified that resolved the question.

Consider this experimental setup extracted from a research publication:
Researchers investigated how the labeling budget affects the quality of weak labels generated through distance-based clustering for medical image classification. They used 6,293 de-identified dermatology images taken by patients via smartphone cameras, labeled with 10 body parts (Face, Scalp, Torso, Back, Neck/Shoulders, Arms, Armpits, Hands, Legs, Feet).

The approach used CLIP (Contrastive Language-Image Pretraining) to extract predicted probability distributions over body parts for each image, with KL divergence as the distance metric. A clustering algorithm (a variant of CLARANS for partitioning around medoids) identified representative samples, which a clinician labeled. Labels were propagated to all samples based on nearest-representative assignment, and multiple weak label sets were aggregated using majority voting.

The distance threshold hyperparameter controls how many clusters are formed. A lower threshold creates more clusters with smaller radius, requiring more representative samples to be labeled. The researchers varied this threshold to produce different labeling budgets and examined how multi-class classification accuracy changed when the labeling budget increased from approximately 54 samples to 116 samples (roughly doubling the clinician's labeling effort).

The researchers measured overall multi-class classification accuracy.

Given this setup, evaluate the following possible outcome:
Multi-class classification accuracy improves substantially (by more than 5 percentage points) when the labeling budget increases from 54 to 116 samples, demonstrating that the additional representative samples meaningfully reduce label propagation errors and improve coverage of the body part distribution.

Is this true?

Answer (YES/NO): NO